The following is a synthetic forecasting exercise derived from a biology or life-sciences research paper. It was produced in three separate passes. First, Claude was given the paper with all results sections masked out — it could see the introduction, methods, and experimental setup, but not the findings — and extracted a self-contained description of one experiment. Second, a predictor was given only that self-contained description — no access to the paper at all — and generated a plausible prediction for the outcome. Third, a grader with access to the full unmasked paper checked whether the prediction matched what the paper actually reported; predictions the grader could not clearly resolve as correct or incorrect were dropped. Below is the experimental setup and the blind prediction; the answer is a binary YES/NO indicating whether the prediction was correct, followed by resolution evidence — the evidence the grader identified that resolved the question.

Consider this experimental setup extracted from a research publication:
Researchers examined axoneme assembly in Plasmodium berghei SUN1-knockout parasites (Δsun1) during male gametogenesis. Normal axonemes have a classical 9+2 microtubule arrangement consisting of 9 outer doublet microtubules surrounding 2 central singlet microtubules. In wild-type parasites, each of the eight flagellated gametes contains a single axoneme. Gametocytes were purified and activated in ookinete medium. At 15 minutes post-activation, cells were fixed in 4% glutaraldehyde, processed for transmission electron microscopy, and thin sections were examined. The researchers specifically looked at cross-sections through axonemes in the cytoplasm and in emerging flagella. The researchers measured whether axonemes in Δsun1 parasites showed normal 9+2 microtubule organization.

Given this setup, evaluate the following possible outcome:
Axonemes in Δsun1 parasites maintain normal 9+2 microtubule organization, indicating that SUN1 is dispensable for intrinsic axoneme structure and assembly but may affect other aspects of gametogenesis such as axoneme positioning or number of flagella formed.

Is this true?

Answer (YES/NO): YES